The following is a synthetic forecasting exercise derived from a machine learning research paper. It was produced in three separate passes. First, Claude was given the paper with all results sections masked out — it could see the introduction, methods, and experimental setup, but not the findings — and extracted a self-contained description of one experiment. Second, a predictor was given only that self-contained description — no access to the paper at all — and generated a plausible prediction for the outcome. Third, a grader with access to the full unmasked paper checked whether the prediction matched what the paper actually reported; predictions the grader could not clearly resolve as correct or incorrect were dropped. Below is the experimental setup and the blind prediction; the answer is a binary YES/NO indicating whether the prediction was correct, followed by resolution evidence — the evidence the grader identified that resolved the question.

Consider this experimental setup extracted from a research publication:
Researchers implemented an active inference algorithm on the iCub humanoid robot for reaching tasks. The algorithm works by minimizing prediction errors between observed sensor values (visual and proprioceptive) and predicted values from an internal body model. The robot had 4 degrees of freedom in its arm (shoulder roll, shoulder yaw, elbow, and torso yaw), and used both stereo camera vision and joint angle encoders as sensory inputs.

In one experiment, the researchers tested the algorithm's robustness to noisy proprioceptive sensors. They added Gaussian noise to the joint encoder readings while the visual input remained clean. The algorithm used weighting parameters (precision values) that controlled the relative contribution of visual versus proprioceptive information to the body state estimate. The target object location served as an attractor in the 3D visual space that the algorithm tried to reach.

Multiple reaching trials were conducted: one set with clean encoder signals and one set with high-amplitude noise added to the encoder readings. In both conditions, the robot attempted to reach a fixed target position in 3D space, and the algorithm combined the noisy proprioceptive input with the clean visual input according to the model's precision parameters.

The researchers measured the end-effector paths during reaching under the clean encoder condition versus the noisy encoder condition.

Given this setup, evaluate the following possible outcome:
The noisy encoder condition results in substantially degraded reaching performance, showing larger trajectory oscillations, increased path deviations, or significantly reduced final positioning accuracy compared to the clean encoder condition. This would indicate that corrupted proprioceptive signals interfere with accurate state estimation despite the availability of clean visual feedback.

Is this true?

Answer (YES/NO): YES